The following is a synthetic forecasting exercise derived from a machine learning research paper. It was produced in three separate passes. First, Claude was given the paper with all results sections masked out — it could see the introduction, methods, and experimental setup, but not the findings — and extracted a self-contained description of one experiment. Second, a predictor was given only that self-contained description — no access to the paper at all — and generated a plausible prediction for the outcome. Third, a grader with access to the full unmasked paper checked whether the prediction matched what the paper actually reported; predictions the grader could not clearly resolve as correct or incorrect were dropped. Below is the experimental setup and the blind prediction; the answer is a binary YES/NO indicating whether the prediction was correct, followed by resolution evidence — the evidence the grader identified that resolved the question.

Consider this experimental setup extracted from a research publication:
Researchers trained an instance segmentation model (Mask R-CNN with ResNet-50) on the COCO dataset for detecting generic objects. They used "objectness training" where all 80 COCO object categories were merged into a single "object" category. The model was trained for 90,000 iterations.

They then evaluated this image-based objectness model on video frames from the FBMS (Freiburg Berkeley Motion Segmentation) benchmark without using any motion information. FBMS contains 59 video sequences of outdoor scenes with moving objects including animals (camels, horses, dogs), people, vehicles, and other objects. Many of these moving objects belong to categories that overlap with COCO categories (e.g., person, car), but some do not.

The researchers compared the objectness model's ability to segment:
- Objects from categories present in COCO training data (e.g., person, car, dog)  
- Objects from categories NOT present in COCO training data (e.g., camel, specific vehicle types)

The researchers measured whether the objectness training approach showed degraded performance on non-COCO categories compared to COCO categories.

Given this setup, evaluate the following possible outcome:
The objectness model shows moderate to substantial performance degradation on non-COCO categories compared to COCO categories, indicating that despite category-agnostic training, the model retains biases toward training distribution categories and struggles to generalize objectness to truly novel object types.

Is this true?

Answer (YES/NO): NO